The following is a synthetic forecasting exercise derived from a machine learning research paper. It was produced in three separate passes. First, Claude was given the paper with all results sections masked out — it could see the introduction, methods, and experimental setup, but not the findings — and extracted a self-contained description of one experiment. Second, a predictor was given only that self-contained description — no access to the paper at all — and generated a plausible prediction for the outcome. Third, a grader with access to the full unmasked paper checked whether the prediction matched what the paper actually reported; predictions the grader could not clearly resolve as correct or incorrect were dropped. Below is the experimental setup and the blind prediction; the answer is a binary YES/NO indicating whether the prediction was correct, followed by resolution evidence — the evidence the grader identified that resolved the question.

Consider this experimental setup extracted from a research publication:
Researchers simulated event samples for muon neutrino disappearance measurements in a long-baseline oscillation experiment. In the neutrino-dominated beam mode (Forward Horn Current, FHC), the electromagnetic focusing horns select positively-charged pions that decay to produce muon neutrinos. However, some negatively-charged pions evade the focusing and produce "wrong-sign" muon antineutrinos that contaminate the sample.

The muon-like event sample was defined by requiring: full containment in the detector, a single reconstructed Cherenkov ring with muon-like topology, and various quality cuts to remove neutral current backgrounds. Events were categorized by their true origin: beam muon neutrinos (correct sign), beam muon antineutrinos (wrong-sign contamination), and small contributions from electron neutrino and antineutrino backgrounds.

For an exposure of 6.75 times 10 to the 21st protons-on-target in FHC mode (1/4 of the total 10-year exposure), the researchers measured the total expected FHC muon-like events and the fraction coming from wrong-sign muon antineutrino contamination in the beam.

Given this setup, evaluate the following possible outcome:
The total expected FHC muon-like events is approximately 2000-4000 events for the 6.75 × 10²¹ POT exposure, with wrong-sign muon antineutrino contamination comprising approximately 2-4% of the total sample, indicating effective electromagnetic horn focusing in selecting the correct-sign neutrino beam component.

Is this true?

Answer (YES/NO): NO